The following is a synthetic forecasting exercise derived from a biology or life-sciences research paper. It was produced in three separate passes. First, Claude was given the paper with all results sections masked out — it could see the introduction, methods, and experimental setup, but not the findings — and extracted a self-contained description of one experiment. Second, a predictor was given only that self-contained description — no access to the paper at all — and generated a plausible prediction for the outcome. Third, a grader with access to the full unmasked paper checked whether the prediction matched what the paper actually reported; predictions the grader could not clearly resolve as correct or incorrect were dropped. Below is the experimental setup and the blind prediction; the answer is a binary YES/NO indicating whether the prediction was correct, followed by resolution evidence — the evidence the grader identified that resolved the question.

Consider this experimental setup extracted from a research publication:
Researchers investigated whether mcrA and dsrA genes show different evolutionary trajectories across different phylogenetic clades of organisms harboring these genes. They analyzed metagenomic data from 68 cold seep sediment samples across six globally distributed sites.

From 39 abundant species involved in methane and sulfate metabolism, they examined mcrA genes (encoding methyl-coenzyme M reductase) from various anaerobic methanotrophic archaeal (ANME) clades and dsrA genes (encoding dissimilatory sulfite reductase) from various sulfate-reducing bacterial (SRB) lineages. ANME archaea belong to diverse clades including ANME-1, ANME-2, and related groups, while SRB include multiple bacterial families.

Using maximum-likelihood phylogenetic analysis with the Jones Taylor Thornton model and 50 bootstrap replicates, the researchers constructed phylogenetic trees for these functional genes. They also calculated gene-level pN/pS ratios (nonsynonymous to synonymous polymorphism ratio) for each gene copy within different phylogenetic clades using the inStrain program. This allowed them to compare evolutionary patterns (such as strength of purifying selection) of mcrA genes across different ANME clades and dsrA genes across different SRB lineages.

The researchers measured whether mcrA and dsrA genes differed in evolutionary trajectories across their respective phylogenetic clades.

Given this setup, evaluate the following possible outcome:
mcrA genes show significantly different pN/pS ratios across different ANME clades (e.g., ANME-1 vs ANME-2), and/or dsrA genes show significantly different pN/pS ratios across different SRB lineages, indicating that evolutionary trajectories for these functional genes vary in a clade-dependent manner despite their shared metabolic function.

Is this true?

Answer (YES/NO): YES